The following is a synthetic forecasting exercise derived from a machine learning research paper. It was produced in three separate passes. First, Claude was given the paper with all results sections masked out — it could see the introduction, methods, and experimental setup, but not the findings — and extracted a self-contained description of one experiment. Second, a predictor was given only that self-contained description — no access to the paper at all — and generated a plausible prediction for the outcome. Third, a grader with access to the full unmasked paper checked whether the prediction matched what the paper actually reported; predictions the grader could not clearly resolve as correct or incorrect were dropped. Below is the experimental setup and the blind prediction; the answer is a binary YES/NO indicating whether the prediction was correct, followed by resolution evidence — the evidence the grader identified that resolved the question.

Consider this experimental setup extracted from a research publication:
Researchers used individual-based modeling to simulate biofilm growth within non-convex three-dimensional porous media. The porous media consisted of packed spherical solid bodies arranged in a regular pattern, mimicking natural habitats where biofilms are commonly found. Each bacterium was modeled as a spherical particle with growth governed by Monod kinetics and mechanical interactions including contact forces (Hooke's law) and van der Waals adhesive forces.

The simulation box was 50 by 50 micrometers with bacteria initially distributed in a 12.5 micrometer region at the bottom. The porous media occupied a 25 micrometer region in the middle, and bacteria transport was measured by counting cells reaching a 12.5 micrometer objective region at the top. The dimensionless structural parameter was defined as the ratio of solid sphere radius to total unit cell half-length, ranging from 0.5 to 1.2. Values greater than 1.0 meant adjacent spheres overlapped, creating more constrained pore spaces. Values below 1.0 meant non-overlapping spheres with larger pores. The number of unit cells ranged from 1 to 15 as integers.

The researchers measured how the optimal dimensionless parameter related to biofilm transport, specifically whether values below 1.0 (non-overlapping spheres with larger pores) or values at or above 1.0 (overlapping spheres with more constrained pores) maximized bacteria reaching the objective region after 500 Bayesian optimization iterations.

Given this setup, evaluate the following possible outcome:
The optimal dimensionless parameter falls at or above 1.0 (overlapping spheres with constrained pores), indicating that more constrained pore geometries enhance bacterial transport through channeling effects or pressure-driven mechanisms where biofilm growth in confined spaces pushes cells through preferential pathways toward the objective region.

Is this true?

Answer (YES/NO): YES